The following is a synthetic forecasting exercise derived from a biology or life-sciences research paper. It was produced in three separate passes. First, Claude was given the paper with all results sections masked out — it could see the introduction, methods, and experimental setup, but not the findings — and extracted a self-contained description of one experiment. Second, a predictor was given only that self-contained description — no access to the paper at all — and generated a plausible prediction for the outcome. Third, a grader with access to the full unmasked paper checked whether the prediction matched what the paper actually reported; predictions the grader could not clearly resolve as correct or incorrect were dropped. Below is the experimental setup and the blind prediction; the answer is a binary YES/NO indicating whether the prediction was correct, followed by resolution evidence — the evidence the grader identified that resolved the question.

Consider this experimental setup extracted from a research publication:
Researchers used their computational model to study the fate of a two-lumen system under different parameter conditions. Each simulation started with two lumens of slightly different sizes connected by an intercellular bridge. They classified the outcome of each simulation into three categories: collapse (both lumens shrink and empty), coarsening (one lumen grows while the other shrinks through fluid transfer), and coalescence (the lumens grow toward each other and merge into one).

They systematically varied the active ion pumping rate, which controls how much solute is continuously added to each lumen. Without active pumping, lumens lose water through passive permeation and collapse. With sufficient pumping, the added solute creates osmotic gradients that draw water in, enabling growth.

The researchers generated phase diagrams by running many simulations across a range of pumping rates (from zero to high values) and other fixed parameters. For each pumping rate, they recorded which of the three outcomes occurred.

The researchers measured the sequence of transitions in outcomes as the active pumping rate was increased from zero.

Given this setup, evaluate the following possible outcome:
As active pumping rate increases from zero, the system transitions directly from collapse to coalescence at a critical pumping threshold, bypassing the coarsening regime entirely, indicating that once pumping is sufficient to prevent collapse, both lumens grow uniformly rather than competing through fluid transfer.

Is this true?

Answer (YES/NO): NO